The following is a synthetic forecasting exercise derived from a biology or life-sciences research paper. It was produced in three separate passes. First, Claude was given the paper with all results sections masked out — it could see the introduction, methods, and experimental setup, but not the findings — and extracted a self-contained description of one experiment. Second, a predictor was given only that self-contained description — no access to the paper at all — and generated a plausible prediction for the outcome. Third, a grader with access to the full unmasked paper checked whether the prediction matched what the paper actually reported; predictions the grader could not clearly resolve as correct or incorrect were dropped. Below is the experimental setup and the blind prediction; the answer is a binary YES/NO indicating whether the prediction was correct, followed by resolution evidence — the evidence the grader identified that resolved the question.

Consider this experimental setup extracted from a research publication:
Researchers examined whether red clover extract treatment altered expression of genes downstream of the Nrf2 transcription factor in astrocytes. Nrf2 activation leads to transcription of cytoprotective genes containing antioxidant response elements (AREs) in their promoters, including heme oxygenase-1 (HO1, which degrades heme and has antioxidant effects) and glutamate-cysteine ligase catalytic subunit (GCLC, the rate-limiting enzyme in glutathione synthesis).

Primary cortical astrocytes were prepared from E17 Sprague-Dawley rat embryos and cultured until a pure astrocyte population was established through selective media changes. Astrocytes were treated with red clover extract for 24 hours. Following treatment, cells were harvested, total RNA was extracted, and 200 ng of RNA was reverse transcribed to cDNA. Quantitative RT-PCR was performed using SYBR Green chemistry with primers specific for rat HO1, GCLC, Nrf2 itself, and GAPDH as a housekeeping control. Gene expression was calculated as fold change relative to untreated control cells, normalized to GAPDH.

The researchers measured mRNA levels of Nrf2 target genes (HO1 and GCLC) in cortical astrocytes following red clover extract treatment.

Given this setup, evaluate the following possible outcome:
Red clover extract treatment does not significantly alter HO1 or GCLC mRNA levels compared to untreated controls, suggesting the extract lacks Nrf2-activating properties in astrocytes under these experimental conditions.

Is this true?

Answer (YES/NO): NO